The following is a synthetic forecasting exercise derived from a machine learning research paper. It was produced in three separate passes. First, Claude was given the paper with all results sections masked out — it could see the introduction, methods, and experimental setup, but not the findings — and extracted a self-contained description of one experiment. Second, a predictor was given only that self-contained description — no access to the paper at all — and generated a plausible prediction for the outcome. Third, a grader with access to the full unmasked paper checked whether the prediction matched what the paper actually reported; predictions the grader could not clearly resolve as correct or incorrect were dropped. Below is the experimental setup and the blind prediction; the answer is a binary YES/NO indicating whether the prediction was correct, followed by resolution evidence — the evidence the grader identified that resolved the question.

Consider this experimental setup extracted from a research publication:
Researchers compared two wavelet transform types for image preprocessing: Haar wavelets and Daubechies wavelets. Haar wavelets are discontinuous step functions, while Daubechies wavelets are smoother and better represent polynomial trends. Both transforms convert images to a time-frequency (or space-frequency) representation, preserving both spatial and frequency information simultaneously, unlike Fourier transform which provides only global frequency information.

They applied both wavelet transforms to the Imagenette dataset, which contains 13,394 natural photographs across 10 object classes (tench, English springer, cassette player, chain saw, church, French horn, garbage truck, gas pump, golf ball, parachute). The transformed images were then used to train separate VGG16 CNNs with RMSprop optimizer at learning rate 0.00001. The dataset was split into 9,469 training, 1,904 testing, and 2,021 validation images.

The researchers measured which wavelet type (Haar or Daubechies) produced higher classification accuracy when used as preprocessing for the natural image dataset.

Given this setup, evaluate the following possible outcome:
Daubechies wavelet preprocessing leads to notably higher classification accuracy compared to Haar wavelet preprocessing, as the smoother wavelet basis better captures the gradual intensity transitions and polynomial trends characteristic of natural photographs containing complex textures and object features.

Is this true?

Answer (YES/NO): NO